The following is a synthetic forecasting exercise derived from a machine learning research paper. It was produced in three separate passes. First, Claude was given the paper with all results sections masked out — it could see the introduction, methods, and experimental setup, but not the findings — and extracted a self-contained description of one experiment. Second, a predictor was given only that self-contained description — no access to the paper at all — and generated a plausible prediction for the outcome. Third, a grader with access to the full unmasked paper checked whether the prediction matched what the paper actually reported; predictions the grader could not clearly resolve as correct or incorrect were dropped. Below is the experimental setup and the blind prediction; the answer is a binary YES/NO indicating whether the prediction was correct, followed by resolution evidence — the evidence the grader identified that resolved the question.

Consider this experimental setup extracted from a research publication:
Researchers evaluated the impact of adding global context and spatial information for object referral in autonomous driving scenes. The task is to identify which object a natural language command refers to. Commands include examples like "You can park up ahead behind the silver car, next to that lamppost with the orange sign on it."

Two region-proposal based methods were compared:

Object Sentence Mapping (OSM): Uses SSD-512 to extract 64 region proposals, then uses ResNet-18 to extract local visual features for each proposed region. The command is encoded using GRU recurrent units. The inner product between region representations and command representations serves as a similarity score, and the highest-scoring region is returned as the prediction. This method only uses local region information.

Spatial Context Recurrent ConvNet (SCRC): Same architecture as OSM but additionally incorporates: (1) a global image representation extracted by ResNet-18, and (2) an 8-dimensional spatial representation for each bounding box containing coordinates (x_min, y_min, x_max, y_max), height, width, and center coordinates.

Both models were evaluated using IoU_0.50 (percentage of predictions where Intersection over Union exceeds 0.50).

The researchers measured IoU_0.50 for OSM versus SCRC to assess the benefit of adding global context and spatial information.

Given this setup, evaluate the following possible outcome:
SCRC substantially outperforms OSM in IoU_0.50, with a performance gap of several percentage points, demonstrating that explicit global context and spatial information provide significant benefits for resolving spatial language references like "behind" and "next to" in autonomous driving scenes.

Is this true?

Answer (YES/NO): NO